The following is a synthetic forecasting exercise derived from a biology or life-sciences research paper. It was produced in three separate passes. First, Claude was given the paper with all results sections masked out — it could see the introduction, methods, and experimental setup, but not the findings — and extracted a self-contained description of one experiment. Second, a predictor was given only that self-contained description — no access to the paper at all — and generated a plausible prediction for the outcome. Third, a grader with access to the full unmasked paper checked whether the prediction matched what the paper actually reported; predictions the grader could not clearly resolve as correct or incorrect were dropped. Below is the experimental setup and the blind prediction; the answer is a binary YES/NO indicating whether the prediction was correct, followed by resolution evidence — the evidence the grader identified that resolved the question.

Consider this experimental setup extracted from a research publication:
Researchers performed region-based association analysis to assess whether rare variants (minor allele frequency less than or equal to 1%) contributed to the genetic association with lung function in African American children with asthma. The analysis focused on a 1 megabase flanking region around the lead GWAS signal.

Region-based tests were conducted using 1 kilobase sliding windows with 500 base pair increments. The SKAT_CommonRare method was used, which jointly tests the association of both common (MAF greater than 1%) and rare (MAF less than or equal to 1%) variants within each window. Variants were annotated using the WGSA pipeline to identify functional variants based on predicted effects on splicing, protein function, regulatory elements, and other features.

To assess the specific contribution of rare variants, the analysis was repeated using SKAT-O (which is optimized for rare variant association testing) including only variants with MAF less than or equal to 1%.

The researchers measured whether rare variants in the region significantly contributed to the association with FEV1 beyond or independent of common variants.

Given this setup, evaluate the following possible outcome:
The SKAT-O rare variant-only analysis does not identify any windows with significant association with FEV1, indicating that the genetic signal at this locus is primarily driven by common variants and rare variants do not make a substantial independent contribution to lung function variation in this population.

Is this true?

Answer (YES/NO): YES